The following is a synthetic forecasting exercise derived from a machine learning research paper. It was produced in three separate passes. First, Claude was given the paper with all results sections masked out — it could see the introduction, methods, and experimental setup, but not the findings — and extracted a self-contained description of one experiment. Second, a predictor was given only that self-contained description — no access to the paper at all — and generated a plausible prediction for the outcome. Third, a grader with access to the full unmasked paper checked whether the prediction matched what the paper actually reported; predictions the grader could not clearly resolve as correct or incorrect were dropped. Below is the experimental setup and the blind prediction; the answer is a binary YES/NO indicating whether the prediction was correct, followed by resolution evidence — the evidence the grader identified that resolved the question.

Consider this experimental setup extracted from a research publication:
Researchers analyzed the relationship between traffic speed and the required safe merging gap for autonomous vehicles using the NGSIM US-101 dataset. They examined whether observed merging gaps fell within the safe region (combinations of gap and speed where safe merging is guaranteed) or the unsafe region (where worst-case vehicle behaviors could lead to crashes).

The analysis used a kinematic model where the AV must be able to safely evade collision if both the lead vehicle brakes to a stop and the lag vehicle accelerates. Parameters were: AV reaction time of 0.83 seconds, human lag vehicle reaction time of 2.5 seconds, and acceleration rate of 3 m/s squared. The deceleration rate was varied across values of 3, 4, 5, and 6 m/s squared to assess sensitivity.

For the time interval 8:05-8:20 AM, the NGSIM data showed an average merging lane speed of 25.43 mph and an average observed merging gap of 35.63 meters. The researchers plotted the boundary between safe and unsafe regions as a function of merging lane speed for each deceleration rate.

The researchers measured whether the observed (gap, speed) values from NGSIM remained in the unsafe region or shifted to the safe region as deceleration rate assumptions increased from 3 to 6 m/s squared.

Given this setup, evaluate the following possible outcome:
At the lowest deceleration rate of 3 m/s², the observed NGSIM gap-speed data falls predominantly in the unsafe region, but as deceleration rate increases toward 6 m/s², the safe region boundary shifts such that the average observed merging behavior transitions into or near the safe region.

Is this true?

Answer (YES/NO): NO